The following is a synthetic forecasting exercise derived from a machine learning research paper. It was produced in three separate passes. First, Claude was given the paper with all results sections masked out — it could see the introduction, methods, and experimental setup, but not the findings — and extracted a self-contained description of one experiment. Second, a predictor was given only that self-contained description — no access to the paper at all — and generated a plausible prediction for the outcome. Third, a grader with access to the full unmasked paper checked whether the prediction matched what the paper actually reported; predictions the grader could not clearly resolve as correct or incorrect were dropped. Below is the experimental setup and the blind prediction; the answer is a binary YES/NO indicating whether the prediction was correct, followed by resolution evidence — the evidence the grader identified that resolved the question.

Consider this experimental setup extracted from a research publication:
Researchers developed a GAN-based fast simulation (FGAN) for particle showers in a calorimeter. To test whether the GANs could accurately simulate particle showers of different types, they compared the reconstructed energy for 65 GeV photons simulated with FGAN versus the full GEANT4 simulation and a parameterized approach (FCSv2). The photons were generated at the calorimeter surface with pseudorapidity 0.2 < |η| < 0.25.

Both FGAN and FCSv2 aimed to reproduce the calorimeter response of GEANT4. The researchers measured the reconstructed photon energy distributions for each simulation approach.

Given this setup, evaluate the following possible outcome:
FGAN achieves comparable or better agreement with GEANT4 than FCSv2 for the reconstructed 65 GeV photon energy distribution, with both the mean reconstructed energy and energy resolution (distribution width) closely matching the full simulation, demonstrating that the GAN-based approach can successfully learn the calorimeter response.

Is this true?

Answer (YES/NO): NO